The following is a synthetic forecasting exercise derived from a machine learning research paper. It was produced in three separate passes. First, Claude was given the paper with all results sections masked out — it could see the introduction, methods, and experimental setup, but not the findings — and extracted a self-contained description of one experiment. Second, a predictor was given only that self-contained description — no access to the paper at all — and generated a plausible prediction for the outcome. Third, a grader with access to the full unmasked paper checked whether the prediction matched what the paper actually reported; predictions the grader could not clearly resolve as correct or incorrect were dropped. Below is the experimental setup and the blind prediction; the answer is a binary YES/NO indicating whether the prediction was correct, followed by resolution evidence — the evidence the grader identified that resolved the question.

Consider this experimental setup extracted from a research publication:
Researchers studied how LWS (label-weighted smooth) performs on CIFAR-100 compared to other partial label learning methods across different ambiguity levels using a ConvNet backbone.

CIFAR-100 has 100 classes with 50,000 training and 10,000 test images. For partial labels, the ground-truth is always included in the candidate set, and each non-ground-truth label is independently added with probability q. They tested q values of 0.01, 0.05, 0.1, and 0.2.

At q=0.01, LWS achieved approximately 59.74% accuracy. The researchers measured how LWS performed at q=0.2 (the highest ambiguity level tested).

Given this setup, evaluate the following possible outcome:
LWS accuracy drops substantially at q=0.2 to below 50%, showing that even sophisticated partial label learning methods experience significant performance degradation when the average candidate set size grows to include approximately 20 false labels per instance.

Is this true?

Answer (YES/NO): YES